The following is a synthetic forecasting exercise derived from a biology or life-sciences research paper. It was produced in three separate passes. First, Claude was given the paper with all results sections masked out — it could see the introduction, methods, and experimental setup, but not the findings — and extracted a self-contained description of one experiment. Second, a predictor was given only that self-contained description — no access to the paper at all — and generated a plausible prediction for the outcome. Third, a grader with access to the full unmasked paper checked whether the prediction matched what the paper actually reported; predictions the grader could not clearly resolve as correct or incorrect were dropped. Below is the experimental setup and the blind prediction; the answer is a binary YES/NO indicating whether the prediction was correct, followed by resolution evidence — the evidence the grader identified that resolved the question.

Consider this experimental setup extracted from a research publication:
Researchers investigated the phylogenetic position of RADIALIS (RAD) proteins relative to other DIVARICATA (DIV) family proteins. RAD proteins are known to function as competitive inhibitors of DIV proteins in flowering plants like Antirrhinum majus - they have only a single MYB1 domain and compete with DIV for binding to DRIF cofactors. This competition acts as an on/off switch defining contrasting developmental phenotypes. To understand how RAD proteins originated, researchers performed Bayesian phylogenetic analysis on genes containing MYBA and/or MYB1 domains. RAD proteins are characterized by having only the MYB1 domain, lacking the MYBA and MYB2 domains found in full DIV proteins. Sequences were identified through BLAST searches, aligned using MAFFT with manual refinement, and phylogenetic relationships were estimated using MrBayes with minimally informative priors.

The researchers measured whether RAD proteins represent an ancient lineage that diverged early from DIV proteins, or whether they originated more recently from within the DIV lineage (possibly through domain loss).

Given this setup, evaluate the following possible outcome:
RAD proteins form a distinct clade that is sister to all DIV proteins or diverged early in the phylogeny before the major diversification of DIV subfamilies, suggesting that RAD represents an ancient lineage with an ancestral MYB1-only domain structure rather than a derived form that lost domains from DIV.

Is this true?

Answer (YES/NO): NO